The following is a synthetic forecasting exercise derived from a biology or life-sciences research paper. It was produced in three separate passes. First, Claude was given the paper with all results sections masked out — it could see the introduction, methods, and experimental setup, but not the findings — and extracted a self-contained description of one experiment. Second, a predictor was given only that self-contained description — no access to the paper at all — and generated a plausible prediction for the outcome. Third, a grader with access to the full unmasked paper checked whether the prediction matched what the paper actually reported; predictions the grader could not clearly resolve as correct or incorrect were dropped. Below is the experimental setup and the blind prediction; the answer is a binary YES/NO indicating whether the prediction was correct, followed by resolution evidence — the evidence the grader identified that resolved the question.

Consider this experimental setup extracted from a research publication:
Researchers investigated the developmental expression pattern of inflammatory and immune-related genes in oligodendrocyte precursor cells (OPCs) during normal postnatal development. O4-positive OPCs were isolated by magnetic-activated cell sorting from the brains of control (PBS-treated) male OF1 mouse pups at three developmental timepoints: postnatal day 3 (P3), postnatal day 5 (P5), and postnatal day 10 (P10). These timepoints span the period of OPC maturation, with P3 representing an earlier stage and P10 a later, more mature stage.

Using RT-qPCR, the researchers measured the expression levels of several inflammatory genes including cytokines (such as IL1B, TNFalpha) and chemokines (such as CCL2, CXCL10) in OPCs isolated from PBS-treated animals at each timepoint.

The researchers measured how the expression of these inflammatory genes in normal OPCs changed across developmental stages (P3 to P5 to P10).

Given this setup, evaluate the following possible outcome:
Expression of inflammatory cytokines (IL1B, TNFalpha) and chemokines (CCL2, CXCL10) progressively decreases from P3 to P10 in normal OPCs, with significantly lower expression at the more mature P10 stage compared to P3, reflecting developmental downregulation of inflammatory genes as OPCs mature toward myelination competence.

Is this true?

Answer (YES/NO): YES